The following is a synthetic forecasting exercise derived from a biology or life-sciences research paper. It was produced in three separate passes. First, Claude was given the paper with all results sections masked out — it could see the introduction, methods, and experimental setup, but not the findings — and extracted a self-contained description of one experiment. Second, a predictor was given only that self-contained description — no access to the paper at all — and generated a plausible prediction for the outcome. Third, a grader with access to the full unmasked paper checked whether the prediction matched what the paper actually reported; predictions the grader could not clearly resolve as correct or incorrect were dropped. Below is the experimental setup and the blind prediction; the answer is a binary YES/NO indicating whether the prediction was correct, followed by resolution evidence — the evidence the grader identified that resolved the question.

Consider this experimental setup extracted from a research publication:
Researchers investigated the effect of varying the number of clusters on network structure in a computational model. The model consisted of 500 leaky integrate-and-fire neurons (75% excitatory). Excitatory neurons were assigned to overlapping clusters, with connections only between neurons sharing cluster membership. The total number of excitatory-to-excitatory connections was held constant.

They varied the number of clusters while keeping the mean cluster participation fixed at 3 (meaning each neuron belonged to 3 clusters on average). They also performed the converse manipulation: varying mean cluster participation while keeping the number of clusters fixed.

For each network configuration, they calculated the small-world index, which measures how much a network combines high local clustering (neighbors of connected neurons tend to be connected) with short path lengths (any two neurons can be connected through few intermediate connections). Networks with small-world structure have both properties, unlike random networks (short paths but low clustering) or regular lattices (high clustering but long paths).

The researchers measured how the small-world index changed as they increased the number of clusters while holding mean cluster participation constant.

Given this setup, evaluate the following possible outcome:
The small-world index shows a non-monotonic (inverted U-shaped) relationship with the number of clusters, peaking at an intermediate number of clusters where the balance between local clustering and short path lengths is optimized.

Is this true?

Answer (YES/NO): NO